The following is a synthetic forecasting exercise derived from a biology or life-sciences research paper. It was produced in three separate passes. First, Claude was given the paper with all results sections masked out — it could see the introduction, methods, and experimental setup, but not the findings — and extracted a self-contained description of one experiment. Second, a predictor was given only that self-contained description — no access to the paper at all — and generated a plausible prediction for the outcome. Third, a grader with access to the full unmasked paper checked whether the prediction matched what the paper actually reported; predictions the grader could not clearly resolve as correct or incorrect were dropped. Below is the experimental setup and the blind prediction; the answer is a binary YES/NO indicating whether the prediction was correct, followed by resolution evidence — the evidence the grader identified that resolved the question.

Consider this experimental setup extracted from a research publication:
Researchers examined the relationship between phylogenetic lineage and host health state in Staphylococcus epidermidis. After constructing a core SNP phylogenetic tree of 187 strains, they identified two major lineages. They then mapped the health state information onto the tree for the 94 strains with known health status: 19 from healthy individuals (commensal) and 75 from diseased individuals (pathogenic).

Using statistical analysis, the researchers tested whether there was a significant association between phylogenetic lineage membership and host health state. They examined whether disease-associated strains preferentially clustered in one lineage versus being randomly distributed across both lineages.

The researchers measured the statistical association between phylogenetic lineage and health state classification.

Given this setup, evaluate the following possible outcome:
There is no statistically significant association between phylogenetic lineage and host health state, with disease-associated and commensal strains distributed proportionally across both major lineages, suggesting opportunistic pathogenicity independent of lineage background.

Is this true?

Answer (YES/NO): NO